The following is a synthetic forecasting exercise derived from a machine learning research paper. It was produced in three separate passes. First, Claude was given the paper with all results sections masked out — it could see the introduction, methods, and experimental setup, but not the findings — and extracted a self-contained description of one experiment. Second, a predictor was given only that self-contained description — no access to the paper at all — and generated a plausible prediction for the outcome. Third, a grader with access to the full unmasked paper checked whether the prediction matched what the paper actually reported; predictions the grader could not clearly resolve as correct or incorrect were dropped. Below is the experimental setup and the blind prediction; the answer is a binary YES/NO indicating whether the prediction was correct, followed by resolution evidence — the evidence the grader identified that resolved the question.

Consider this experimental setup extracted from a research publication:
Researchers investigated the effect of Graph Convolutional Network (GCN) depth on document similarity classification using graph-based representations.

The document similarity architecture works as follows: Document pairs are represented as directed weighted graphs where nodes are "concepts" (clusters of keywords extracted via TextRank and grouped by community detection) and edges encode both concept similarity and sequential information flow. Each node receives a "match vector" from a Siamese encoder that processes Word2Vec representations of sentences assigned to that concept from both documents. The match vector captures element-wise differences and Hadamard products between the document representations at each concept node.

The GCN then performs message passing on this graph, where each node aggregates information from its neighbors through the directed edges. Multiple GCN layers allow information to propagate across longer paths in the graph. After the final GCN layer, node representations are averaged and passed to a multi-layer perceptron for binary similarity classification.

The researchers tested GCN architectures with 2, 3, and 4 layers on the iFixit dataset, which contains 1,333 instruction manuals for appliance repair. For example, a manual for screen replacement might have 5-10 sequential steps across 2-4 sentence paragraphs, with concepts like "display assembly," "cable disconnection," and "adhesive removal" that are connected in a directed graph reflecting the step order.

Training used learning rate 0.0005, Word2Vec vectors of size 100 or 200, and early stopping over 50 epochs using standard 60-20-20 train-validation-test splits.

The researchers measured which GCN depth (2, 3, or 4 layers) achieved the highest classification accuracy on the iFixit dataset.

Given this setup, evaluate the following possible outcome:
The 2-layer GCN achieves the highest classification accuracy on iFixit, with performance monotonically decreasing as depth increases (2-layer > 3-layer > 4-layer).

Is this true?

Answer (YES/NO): NO